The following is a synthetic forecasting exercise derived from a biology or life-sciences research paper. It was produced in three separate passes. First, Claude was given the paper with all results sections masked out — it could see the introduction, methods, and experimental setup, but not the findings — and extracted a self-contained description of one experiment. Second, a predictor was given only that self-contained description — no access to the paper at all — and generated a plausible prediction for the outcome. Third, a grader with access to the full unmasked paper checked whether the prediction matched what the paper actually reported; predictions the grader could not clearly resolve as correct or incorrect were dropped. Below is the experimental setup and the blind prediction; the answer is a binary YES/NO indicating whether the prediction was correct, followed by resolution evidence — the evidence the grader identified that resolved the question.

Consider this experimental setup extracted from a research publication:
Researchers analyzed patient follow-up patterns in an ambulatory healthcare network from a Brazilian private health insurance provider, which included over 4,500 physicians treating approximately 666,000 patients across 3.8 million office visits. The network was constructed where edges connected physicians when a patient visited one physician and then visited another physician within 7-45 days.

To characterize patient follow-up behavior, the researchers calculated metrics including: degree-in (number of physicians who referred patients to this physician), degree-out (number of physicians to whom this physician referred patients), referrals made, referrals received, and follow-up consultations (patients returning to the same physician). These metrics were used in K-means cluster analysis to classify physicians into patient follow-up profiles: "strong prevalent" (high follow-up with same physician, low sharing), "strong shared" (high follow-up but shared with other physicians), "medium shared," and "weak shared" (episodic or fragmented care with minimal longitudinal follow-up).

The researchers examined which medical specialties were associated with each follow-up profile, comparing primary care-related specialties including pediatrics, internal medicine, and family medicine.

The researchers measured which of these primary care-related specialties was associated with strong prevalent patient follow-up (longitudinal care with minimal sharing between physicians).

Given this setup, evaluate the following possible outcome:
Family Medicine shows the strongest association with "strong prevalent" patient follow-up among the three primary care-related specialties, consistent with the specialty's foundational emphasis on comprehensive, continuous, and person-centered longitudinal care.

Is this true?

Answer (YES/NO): NO